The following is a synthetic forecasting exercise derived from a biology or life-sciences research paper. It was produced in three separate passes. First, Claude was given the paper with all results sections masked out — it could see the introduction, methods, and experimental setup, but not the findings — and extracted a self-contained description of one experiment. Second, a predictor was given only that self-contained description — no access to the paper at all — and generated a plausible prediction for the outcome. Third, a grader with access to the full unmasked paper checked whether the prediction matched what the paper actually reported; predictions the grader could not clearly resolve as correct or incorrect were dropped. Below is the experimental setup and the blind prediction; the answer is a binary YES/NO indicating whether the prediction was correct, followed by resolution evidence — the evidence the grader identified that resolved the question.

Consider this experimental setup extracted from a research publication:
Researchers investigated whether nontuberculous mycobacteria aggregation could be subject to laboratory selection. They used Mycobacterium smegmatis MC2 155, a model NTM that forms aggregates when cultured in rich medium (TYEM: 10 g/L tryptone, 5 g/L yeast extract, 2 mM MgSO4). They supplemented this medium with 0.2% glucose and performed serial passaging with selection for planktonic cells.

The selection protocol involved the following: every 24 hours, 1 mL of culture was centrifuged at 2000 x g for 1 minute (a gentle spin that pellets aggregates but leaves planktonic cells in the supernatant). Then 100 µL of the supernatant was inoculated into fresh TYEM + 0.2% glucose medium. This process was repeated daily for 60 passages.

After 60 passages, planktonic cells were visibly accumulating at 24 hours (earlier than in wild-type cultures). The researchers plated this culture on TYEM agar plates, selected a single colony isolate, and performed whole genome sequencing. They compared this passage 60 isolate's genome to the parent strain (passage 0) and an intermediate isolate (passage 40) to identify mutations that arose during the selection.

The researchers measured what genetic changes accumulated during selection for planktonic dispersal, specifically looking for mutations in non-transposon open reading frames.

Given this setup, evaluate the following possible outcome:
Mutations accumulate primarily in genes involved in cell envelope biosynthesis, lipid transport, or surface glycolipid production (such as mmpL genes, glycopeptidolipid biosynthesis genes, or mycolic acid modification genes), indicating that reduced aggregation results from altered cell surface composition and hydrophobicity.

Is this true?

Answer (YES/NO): NO